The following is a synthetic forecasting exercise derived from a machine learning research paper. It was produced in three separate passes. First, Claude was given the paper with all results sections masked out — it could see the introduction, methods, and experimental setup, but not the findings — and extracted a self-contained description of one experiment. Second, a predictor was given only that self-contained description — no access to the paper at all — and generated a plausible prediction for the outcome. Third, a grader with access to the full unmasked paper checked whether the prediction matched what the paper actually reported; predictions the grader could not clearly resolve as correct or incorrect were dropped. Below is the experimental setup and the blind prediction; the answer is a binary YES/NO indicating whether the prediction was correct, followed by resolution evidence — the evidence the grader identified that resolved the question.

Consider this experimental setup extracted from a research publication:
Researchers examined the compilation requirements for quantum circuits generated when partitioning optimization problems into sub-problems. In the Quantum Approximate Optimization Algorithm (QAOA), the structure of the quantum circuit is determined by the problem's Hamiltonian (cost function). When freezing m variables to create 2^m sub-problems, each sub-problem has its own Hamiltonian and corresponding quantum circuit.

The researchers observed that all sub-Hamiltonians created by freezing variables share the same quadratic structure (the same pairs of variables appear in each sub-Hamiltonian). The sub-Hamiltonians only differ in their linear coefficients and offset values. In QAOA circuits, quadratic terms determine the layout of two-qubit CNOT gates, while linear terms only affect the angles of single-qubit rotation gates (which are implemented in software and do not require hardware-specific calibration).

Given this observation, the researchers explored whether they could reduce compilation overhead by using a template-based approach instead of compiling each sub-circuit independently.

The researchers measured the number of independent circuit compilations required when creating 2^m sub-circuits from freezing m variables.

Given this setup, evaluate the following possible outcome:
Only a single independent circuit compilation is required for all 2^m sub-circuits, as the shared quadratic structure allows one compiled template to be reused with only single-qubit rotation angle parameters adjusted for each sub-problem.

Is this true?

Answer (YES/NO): YES